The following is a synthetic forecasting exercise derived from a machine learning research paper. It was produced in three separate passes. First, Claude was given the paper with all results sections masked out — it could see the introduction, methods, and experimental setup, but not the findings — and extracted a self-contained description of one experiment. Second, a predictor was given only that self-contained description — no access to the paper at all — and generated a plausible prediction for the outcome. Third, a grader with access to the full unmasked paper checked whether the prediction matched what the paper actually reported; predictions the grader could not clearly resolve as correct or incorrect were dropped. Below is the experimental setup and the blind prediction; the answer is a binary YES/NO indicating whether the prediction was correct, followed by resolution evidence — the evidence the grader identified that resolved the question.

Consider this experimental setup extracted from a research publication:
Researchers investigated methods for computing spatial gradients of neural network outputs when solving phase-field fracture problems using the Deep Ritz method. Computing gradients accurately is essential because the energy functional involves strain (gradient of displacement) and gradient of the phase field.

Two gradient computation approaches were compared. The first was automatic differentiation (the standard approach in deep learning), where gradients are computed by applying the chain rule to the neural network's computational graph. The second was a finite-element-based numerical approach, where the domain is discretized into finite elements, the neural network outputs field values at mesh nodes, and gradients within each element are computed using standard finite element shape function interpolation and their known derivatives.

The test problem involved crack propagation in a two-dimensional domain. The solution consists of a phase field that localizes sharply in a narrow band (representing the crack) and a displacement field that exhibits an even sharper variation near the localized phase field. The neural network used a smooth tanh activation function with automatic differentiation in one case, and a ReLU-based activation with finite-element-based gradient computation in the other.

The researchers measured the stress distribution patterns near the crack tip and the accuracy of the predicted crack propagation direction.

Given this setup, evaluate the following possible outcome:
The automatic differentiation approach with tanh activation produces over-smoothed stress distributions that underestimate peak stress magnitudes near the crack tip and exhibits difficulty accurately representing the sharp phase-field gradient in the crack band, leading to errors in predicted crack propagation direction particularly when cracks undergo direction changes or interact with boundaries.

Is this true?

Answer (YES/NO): NO